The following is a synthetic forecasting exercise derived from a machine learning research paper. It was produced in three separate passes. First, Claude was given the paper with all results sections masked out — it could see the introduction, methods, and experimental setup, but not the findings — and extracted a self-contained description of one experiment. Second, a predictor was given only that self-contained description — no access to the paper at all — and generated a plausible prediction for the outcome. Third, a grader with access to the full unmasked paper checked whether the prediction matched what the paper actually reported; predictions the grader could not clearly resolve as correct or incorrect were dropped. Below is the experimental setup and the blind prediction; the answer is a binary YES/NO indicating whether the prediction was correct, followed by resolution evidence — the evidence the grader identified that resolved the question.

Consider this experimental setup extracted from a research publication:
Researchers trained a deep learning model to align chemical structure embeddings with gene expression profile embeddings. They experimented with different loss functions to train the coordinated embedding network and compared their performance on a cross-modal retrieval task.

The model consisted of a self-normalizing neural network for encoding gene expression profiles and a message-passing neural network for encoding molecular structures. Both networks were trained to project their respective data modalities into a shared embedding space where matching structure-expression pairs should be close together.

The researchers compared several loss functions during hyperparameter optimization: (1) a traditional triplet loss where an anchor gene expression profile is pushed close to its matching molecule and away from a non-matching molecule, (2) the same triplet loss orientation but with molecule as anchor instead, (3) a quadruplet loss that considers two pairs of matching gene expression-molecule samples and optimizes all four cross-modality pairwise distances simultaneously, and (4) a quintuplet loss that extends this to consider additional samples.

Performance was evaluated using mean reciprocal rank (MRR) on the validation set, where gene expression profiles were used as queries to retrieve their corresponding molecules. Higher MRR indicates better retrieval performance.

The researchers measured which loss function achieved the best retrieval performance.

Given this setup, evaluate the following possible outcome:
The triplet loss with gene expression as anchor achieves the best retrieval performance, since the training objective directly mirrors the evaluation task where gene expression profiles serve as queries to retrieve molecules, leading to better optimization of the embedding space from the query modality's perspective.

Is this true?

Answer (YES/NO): NO